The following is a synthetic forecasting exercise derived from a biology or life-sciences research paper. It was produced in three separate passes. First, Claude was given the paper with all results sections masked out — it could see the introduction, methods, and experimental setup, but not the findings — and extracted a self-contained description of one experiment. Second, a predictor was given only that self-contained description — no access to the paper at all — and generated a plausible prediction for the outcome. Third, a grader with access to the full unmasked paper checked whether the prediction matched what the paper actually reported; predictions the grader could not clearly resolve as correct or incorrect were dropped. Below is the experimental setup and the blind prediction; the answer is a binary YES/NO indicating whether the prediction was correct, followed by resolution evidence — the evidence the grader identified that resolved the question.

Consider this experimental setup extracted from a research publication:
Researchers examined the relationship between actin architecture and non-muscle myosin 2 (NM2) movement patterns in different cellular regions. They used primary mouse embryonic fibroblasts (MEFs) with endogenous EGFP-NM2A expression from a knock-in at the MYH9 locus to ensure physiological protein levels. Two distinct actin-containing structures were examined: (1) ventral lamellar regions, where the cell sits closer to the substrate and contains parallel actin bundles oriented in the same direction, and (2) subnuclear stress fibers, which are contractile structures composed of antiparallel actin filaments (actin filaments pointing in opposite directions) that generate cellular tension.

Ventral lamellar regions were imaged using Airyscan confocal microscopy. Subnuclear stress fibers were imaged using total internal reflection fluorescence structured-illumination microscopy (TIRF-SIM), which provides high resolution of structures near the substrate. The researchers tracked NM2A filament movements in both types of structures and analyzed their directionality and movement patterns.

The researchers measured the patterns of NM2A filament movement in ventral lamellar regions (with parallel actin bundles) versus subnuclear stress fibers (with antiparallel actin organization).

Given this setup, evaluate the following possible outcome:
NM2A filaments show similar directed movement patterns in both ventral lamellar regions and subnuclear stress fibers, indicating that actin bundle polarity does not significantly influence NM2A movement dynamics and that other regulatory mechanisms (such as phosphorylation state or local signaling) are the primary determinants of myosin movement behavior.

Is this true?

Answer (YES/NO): NO